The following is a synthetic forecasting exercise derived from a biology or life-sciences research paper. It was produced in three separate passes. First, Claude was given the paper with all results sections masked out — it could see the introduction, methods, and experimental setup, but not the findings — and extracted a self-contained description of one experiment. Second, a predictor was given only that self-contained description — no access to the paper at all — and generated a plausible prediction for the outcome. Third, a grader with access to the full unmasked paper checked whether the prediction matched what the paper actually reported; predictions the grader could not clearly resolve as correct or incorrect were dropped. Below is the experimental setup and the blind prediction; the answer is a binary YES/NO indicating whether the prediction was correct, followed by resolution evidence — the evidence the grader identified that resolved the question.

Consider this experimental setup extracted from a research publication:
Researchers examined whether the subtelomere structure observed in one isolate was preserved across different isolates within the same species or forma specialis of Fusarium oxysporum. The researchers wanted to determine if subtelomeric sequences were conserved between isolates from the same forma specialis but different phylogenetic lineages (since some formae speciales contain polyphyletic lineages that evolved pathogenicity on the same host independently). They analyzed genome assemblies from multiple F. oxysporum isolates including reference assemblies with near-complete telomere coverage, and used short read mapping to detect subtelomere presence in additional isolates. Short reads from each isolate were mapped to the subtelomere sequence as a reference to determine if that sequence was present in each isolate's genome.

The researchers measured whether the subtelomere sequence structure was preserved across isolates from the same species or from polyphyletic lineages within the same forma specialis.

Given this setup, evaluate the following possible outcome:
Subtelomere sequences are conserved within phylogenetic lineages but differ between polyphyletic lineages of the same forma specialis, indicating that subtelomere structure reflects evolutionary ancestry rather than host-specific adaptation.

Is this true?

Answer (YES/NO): NO